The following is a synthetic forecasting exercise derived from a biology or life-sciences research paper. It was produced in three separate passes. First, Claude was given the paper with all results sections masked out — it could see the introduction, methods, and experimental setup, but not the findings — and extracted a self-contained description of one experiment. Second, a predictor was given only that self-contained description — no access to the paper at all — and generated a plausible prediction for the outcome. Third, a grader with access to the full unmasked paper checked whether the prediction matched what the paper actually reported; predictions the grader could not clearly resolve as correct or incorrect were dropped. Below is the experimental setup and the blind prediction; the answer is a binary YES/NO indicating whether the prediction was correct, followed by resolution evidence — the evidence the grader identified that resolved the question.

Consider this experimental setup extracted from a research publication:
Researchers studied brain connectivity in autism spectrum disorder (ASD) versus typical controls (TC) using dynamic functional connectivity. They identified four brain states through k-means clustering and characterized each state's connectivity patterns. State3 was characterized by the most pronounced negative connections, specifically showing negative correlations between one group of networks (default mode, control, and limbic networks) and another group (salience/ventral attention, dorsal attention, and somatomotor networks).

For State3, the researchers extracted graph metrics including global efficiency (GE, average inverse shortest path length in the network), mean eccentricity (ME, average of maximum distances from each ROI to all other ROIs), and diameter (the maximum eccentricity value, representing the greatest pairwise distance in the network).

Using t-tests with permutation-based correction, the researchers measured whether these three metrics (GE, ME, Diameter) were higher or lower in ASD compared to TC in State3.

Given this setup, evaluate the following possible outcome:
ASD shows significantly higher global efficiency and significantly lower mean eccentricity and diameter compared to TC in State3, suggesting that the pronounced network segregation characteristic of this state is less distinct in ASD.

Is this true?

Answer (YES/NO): NO